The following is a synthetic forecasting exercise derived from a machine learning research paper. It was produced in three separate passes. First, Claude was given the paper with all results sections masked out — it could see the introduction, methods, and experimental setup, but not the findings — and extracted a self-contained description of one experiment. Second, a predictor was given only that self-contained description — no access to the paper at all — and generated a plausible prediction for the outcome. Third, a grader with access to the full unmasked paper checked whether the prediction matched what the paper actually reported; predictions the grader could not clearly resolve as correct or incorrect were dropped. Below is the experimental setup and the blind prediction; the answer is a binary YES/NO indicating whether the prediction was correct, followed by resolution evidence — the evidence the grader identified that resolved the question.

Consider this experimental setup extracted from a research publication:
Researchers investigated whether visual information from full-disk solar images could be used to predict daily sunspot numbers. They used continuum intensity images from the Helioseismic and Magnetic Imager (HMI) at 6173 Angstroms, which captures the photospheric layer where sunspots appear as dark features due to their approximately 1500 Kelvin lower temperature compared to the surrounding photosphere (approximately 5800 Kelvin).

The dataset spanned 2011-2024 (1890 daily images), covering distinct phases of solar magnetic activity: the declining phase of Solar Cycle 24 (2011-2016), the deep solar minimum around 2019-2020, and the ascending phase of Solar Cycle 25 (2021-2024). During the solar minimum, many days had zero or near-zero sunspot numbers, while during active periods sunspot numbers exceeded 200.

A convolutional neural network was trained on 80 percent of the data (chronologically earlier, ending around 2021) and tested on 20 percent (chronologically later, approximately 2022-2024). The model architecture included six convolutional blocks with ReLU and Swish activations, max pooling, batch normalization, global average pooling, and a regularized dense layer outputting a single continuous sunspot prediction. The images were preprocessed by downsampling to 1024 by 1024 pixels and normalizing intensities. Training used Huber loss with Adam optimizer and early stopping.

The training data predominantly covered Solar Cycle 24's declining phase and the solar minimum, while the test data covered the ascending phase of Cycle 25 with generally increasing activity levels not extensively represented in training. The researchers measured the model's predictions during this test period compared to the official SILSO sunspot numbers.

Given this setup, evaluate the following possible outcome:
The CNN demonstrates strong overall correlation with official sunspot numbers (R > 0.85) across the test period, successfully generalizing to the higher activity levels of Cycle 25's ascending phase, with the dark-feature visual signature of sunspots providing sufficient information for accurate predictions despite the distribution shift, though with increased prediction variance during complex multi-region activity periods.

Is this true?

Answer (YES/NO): YES